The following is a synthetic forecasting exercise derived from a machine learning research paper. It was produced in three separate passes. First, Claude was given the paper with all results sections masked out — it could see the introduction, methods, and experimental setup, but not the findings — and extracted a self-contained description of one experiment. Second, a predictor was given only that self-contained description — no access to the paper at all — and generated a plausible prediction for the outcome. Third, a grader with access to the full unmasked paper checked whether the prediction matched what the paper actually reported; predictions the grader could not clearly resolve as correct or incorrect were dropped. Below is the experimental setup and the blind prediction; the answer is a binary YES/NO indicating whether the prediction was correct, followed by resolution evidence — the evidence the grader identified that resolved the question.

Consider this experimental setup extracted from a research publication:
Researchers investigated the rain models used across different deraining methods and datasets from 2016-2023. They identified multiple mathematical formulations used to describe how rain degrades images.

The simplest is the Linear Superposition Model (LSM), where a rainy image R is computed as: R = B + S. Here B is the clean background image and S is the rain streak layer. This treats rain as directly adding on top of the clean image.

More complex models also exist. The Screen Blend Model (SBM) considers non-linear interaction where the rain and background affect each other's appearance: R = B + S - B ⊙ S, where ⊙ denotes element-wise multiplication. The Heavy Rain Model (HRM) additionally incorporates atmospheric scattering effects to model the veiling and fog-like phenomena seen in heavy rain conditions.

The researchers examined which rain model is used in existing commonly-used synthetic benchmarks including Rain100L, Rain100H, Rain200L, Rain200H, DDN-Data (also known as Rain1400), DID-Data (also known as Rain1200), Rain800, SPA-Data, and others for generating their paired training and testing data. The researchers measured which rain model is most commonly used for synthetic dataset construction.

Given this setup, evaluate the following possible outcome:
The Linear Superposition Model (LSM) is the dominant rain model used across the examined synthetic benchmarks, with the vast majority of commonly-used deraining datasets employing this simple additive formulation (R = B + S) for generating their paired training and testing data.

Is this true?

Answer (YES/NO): YES